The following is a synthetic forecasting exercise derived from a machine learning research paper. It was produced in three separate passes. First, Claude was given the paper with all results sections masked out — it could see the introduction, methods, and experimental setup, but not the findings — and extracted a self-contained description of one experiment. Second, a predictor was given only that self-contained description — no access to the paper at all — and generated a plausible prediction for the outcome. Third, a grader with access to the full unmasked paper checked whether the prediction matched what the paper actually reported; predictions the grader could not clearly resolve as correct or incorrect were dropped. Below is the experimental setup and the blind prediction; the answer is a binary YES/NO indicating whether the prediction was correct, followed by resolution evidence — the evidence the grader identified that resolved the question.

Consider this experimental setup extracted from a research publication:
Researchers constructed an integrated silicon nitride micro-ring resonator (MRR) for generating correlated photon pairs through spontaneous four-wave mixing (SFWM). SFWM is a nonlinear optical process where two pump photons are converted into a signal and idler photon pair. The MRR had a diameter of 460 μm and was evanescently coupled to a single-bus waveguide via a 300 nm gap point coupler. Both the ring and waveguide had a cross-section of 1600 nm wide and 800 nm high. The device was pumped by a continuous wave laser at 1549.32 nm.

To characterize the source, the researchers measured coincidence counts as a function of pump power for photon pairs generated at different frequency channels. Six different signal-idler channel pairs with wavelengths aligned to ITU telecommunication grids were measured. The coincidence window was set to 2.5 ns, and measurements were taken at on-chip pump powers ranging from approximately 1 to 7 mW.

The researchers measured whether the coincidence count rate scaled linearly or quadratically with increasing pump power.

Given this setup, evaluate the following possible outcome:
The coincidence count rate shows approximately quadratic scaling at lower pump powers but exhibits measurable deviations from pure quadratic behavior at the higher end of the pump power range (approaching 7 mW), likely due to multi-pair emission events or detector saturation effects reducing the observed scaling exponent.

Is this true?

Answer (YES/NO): NO